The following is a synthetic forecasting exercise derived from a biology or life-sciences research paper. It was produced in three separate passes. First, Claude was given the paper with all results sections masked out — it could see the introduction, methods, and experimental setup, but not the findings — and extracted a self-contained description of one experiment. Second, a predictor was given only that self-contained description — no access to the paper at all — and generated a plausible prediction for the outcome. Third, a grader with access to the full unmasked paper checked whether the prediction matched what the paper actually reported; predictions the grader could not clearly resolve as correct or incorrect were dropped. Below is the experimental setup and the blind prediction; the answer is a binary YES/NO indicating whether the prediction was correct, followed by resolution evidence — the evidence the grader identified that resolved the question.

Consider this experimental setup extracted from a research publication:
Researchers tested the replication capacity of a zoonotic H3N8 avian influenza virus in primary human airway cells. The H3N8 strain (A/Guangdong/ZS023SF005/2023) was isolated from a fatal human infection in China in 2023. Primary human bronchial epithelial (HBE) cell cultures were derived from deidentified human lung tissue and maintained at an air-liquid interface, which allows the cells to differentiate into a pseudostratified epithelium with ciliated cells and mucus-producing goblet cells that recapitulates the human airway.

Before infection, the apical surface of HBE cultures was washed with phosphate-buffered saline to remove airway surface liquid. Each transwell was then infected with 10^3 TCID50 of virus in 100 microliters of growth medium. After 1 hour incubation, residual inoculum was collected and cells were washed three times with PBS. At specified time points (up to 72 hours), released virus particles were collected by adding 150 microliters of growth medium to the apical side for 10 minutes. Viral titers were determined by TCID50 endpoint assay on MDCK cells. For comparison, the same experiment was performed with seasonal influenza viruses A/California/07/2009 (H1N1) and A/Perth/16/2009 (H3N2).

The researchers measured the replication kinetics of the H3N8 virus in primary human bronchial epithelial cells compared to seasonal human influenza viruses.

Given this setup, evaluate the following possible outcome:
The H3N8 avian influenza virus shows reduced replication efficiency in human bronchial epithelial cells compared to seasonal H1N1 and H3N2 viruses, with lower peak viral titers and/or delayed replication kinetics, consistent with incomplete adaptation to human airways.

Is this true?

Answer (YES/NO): NO